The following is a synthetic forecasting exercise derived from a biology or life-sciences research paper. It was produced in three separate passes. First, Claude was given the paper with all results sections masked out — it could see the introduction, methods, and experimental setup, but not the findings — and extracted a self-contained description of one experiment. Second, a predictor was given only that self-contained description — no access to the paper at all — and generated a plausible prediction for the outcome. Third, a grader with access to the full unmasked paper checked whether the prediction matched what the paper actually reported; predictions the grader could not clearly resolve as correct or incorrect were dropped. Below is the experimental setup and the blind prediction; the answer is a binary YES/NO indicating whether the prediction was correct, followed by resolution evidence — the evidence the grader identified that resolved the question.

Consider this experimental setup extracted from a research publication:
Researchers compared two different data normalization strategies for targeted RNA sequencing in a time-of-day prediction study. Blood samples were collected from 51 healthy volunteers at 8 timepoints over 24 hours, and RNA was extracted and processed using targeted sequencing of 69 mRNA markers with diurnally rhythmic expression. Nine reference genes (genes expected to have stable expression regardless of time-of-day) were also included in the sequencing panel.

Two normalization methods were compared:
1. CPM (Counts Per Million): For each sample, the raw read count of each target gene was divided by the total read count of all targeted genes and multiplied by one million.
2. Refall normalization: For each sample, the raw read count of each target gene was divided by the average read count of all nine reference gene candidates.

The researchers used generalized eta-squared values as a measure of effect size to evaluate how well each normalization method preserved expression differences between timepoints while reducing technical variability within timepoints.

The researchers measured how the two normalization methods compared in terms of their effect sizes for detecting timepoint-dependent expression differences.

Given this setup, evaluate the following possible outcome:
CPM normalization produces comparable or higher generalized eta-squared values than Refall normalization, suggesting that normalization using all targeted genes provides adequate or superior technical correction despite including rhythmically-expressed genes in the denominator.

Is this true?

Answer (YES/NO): YES